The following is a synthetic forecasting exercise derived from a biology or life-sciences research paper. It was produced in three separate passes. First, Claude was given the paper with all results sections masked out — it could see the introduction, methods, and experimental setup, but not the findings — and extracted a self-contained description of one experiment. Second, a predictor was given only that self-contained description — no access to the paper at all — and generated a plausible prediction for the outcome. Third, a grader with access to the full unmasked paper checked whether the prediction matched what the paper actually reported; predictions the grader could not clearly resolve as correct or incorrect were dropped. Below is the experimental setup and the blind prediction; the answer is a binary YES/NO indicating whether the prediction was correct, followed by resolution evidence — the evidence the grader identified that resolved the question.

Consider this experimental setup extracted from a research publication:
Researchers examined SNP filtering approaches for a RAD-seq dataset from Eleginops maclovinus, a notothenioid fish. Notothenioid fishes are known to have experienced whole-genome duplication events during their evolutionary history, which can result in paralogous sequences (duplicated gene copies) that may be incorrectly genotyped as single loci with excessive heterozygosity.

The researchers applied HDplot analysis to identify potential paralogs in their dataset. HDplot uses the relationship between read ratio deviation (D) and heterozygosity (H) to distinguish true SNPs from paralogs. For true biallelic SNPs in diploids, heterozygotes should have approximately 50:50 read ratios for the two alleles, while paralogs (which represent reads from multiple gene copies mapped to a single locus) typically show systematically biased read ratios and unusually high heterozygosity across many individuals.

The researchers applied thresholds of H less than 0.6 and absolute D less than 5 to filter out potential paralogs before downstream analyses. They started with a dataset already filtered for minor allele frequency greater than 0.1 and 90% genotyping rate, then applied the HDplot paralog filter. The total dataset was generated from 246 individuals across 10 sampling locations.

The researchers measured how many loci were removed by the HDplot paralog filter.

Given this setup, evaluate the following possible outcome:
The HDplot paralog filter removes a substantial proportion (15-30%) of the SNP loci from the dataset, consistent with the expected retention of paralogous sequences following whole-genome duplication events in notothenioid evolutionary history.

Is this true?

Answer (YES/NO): NO